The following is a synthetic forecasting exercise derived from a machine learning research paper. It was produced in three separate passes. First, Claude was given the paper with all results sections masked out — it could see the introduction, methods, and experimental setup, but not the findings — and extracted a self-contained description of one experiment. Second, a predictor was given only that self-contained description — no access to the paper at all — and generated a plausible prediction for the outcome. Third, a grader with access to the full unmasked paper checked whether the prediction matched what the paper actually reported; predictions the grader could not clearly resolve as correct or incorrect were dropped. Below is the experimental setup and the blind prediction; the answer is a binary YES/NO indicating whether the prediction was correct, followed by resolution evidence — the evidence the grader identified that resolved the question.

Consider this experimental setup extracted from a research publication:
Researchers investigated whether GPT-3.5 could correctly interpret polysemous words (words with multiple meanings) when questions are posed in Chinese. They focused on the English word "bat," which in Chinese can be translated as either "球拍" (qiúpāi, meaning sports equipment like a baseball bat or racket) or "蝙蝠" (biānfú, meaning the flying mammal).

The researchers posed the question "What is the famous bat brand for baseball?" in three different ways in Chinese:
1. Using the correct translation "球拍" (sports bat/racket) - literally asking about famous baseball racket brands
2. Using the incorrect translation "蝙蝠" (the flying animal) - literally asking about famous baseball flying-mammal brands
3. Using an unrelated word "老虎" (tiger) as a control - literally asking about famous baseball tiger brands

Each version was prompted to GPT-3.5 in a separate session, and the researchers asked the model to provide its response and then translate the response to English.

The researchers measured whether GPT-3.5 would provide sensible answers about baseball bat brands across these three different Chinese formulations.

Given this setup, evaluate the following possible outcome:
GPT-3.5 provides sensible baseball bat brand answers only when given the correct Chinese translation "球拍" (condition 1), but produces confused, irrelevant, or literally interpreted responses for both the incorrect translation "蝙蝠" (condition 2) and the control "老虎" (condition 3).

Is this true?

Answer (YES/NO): NO